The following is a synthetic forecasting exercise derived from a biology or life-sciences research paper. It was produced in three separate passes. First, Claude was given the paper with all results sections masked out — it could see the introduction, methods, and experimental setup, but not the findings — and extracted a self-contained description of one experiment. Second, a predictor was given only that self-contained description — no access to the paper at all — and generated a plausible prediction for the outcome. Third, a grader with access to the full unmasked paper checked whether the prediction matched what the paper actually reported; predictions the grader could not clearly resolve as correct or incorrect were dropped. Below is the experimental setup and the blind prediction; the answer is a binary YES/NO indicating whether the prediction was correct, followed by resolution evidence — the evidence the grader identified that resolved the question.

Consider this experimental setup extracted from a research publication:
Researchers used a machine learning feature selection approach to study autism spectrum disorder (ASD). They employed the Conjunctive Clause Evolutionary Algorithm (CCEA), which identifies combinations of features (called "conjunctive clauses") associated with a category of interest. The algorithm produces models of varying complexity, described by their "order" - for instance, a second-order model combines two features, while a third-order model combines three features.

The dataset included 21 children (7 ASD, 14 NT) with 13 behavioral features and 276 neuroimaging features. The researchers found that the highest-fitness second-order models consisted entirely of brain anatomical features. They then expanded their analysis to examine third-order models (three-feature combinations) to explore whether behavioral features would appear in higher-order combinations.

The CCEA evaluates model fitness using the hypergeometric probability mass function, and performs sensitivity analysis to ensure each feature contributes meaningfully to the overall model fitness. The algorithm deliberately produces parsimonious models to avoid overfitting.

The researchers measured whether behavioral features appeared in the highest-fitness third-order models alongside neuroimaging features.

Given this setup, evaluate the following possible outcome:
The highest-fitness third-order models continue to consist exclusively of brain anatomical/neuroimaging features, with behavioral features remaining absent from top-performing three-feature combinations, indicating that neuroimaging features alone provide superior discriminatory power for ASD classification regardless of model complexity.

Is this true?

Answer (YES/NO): NO